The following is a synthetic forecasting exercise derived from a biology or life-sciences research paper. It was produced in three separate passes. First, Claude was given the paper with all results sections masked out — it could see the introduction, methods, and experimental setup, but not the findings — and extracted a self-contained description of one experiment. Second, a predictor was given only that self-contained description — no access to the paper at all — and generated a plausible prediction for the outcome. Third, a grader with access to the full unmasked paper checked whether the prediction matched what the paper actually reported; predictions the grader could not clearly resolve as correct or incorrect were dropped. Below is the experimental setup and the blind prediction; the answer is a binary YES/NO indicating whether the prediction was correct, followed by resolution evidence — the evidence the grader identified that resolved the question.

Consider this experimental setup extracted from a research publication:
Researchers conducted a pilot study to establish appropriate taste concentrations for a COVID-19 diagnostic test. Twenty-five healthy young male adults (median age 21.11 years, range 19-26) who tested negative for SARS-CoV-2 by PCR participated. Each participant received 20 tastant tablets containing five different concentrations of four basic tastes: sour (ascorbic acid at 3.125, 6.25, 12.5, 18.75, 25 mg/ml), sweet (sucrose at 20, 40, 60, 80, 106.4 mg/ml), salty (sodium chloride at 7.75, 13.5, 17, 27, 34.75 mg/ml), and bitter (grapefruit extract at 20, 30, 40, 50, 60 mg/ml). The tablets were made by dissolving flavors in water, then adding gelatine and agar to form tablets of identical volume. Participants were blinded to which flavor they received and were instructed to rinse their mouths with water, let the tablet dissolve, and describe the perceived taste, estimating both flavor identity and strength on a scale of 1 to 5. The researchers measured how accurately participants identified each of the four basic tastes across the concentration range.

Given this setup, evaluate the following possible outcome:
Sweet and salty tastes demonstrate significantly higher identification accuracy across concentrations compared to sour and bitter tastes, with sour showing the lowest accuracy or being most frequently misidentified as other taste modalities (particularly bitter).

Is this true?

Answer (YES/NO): NO